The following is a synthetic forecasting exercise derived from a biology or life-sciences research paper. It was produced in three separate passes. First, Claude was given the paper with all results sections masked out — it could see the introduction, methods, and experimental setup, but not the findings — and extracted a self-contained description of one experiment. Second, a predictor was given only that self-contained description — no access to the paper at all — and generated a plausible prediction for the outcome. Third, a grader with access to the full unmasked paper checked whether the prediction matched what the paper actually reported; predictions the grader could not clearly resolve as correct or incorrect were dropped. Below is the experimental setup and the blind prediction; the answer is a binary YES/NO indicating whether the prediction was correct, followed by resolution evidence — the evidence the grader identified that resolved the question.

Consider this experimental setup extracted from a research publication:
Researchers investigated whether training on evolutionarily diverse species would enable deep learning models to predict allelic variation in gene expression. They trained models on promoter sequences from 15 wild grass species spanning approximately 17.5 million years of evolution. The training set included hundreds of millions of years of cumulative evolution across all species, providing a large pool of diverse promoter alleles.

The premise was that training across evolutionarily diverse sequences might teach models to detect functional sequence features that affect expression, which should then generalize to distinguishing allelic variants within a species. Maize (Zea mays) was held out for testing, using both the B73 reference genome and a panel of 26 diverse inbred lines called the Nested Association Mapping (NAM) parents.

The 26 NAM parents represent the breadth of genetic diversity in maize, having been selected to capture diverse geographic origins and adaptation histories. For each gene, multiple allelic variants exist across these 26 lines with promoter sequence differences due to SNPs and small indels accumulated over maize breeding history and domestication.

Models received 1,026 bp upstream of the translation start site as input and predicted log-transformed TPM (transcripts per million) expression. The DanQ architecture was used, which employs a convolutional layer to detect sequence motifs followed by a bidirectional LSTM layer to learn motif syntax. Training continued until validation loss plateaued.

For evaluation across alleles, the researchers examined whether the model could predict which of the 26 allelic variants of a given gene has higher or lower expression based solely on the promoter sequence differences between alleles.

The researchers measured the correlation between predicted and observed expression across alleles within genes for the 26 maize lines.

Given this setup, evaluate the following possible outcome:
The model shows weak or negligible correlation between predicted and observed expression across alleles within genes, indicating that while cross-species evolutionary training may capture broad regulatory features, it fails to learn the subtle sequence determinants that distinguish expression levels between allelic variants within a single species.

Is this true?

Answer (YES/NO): YES